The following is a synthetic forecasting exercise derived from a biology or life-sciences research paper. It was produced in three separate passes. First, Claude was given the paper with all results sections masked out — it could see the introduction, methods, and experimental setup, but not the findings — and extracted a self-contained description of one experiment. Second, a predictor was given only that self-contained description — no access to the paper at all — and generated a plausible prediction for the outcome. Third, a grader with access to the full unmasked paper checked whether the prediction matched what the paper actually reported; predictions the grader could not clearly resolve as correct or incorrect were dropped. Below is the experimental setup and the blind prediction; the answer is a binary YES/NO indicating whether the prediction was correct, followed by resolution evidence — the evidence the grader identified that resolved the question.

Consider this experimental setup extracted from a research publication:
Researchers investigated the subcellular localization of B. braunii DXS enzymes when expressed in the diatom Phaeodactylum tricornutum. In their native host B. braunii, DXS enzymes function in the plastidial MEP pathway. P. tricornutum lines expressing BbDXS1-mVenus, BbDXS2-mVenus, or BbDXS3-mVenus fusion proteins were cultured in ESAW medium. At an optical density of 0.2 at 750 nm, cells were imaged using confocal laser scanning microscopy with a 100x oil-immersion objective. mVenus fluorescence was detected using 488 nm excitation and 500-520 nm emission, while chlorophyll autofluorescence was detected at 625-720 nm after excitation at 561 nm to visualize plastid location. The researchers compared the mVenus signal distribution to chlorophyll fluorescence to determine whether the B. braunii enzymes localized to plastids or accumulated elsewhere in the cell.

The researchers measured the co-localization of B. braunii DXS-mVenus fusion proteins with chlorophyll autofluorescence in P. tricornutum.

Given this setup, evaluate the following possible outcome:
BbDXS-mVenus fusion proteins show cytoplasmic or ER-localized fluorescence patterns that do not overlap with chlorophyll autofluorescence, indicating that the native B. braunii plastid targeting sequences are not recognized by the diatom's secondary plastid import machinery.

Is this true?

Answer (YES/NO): NO